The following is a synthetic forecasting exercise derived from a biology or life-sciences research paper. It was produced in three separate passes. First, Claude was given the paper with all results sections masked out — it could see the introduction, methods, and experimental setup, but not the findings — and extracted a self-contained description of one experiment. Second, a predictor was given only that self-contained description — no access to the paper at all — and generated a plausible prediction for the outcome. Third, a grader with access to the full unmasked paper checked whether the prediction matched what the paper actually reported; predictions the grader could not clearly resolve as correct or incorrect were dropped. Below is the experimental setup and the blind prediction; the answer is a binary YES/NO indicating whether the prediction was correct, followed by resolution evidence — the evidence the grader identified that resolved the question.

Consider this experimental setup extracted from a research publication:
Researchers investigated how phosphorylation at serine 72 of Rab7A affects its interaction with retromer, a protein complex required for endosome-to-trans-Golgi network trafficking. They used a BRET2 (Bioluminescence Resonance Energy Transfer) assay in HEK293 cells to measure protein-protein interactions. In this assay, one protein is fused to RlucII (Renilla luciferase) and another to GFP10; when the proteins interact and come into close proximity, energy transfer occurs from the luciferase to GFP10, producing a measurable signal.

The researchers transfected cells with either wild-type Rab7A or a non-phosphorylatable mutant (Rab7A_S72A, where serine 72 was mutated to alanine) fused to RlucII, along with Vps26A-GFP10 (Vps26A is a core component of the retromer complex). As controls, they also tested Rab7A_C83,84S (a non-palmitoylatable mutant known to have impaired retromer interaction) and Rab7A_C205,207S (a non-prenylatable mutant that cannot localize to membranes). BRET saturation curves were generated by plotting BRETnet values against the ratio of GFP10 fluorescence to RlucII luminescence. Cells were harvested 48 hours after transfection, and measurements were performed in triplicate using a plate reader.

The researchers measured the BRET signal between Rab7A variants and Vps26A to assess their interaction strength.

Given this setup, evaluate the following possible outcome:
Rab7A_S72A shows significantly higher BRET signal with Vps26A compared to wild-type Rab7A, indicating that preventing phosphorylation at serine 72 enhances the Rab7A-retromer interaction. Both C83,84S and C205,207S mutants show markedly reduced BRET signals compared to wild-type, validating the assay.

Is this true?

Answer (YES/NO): NO